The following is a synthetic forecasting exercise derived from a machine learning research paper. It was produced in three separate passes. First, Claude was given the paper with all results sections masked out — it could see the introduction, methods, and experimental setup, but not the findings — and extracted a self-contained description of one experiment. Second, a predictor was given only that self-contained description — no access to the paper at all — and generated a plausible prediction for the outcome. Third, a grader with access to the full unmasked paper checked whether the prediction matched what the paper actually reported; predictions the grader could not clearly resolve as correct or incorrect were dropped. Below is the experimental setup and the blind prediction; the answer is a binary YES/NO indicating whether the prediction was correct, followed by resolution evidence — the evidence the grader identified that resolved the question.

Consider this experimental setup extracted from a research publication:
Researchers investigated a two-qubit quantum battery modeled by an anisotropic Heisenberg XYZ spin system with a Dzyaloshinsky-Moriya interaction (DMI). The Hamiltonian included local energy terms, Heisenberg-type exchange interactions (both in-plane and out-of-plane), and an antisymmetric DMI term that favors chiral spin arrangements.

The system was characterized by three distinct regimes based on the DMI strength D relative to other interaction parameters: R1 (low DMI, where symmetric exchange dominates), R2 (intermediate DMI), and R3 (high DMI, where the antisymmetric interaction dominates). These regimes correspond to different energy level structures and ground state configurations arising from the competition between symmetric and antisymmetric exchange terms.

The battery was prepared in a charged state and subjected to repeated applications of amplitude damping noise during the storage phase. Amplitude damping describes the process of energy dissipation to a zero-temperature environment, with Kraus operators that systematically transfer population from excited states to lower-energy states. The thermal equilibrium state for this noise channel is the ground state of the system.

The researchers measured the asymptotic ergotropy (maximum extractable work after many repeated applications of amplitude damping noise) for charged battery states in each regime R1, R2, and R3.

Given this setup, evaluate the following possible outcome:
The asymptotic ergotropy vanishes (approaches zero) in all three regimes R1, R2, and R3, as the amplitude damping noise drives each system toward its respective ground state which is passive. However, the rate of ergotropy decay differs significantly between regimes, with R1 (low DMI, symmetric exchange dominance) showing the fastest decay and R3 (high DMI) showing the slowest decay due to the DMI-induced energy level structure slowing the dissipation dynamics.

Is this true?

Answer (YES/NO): NO